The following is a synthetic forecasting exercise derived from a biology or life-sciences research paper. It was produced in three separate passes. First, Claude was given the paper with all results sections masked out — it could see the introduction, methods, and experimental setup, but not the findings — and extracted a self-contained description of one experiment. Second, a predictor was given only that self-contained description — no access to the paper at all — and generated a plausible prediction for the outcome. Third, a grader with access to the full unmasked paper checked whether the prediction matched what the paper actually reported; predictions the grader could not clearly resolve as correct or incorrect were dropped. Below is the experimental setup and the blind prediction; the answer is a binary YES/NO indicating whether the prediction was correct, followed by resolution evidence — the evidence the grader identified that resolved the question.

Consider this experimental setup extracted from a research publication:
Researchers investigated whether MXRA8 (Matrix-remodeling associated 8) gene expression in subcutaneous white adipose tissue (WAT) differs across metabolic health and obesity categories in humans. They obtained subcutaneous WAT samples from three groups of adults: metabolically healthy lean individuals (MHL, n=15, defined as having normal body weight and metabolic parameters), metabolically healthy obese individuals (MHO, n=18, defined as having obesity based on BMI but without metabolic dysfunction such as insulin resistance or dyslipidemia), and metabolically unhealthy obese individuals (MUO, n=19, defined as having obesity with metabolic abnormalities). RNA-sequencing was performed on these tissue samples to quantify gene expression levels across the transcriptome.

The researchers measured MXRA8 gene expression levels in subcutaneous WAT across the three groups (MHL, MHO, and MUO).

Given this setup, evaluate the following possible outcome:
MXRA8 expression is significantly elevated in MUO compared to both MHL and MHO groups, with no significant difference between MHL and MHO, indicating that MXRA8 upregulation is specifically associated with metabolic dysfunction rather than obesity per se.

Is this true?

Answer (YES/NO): NO